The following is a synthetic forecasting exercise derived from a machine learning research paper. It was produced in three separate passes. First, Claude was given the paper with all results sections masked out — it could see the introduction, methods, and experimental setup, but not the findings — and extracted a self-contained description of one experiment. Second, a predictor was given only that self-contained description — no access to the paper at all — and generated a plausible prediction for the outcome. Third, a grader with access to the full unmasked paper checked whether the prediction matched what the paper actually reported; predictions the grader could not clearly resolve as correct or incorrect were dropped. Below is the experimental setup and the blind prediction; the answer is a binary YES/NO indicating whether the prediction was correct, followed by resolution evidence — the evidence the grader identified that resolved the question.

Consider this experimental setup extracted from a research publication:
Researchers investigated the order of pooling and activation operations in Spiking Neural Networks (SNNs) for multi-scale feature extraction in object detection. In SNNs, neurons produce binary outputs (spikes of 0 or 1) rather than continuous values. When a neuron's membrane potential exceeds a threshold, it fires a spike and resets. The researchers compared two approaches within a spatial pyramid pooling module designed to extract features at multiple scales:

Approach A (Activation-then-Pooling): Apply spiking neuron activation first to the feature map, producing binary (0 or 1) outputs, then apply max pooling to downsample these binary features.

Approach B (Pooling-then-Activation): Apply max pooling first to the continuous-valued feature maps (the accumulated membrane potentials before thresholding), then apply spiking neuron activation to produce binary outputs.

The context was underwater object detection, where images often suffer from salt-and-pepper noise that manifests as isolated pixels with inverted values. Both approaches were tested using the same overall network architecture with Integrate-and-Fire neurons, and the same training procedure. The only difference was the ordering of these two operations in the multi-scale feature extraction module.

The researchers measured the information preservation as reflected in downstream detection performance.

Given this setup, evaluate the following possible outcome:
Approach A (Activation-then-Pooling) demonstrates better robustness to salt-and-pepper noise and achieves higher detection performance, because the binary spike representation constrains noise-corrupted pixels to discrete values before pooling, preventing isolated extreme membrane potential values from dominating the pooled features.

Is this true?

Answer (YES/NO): NO